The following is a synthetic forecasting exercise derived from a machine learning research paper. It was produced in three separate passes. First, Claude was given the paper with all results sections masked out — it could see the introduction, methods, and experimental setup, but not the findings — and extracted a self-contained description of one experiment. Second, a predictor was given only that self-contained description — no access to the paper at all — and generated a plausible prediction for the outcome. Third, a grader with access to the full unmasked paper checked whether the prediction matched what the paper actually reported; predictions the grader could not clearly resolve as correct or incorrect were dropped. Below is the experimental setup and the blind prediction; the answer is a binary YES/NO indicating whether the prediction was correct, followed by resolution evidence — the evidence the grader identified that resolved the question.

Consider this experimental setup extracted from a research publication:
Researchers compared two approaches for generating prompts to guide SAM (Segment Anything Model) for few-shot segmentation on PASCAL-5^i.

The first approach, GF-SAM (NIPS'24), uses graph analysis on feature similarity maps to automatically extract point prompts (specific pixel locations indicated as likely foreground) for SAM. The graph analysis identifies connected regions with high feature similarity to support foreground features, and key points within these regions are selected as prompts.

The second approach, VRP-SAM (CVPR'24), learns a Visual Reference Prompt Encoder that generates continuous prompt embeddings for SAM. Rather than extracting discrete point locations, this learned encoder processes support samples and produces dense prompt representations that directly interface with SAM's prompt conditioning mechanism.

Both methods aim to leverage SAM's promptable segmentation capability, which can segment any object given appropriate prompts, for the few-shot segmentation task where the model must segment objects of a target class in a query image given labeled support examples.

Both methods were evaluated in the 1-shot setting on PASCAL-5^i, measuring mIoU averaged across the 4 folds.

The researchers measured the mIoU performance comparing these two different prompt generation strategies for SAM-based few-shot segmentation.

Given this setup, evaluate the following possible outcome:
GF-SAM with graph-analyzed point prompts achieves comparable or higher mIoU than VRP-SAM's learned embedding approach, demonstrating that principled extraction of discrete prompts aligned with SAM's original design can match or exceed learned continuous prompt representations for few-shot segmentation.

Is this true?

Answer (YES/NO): YES